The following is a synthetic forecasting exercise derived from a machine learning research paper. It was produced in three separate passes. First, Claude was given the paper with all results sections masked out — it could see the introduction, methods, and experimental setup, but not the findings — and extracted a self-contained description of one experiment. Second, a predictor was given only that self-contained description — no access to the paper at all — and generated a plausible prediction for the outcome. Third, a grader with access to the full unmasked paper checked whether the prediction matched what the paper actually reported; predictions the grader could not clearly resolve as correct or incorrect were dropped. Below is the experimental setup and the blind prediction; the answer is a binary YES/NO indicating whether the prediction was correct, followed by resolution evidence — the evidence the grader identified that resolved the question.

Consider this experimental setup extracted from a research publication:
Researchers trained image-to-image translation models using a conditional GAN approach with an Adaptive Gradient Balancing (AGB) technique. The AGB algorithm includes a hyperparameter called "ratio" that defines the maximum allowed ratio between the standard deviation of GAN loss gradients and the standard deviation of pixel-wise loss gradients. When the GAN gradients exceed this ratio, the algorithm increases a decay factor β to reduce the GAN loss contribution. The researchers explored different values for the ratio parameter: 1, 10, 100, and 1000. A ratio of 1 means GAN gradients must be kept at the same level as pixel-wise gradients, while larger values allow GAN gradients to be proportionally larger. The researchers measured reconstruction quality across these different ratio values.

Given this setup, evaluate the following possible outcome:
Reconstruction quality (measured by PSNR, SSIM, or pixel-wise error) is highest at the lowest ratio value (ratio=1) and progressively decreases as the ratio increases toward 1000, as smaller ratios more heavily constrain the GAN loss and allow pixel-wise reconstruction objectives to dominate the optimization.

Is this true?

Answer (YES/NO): NO